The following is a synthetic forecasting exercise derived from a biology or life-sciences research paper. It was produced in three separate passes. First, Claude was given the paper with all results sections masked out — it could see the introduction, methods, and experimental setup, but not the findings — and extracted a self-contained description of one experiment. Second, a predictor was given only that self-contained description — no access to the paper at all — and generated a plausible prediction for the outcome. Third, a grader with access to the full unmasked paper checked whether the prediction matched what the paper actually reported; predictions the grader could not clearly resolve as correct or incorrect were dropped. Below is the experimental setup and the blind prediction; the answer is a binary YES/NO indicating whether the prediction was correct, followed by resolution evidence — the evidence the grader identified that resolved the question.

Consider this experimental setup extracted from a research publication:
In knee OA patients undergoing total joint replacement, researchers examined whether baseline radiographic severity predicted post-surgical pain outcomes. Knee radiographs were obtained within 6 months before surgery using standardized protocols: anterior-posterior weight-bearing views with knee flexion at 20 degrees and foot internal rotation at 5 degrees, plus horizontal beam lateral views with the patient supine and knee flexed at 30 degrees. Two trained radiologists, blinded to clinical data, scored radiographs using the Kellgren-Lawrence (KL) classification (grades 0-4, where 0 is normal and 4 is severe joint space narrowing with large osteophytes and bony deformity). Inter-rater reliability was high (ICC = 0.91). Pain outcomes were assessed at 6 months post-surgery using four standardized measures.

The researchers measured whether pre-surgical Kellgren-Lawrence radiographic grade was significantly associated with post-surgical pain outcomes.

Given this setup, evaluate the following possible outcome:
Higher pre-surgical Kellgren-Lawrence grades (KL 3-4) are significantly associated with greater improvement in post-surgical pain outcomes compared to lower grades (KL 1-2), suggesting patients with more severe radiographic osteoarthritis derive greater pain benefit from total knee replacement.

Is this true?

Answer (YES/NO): NO